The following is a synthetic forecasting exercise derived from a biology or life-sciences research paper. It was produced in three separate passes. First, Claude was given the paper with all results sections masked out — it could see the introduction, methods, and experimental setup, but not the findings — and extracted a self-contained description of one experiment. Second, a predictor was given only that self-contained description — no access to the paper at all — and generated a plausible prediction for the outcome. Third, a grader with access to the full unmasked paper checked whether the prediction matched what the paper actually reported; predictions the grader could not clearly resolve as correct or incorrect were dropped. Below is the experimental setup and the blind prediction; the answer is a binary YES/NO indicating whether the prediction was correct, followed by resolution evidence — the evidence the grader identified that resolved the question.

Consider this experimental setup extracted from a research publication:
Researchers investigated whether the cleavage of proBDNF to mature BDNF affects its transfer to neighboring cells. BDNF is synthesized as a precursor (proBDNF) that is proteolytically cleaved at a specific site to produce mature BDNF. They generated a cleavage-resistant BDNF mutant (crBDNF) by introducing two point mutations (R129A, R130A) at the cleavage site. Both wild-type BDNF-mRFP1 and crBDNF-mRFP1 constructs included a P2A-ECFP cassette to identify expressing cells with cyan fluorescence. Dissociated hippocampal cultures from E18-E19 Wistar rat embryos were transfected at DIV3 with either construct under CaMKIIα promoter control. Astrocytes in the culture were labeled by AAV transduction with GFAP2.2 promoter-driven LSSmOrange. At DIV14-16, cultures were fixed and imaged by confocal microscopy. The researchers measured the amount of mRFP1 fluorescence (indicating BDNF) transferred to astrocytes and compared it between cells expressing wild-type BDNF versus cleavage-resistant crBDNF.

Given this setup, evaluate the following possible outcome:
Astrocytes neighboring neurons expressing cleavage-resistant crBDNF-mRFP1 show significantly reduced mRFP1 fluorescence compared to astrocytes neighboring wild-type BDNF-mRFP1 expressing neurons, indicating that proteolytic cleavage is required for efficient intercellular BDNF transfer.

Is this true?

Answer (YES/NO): YES